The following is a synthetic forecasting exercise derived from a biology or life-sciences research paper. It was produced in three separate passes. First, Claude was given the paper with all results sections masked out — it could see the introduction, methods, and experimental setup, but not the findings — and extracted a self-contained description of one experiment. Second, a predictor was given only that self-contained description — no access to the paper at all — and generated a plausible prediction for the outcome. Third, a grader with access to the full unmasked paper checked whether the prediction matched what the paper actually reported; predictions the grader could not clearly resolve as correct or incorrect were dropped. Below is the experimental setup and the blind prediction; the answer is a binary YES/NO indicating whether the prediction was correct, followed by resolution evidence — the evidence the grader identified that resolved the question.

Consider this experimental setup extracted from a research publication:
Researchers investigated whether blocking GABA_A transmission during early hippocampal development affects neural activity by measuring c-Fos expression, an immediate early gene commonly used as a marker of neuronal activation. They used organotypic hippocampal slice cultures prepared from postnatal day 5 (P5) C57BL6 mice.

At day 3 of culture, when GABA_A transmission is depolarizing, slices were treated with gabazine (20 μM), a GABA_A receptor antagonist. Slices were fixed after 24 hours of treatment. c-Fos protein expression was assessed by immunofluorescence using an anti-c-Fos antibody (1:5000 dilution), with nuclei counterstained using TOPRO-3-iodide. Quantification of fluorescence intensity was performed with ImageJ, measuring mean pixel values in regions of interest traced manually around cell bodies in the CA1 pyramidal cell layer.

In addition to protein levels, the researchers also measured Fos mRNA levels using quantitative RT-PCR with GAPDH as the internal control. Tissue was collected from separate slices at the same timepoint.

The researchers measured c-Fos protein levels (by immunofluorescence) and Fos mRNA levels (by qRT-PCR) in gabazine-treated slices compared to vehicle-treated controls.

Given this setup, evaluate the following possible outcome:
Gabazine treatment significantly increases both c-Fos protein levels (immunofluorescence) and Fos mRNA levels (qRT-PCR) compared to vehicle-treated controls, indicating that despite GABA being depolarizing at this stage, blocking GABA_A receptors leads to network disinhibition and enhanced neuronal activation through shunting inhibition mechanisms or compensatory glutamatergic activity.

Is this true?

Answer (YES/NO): YES